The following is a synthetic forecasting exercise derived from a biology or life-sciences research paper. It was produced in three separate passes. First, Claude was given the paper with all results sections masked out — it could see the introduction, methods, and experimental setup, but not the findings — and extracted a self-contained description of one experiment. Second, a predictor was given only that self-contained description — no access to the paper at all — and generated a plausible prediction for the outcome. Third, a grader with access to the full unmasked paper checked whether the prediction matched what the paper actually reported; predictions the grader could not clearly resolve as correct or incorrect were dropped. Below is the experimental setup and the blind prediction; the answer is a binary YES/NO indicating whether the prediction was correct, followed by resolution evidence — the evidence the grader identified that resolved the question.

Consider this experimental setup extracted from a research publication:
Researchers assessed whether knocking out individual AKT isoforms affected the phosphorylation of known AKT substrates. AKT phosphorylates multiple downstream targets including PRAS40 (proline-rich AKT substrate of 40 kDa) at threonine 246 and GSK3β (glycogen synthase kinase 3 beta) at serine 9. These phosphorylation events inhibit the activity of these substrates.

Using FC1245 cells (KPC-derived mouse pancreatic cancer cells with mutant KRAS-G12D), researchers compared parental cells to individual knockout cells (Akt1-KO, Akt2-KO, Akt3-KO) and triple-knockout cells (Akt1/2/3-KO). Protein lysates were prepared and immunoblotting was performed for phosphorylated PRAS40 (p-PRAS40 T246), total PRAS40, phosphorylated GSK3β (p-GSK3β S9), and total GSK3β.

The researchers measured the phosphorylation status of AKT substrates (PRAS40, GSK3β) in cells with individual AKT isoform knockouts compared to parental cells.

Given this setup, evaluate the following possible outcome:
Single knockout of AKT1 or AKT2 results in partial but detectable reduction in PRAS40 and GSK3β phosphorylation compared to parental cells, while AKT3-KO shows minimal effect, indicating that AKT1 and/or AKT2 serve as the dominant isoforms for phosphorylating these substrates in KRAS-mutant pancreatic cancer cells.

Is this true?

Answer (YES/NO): NO